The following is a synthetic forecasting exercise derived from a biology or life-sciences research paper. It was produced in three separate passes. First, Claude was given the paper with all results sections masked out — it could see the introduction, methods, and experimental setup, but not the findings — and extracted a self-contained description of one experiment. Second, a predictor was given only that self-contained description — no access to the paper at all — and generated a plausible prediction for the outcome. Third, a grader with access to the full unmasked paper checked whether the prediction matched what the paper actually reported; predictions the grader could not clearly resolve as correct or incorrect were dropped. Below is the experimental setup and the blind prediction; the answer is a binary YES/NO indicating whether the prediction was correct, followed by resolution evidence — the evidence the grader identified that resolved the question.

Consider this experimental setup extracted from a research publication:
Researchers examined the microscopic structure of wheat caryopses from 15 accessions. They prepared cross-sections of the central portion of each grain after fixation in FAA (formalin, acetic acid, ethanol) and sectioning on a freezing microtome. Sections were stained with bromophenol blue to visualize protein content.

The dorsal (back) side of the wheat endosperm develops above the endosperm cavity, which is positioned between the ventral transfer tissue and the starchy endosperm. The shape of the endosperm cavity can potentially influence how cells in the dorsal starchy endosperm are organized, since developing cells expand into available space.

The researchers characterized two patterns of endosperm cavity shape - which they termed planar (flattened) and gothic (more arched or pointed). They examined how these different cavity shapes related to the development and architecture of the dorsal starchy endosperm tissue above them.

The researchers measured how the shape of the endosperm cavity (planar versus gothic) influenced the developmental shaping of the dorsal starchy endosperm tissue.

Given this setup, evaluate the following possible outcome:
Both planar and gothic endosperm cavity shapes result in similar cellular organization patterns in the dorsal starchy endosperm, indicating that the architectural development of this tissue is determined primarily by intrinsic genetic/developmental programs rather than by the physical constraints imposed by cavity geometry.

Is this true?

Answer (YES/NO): NO